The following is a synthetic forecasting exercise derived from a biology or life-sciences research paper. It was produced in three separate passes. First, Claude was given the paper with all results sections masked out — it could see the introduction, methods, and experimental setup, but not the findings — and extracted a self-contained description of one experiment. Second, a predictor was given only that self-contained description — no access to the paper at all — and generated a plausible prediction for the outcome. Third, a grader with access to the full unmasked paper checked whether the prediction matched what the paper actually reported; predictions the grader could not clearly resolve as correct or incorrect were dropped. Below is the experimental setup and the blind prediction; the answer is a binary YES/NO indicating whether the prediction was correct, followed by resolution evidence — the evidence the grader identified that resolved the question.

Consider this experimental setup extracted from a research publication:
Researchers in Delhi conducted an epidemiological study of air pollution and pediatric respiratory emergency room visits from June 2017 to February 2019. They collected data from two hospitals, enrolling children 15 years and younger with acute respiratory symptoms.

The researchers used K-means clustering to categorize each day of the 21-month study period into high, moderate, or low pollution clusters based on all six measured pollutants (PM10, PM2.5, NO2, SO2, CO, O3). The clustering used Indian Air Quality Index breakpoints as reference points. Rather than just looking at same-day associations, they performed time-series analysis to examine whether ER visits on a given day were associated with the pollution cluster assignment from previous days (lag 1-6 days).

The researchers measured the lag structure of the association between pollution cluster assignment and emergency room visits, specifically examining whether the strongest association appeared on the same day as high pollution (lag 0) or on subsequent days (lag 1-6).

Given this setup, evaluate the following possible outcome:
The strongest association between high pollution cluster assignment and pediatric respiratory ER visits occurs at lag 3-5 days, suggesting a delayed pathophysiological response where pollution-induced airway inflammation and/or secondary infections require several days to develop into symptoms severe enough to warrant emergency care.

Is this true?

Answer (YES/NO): NO